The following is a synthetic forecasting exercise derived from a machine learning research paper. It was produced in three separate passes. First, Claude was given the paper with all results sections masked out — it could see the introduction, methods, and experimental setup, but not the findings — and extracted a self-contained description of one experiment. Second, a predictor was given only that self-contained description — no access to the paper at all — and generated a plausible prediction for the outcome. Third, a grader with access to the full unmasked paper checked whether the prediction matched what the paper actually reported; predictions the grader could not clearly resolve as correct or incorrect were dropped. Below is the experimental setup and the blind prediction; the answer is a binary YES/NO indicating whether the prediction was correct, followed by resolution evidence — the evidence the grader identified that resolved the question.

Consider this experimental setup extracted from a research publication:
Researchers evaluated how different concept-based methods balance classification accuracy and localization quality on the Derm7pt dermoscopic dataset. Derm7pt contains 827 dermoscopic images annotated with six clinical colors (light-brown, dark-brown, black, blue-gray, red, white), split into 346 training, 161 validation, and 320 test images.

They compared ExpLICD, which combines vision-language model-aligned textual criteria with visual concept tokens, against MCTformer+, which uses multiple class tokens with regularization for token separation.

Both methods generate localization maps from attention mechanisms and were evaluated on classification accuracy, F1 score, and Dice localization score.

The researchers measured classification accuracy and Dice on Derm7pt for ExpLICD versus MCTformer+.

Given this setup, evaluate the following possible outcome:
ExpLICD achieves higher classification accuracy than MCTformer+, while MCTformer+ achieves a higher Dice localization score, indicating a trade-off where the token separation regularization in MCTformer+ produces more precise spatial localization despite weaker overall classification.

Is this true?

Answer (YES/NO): NO